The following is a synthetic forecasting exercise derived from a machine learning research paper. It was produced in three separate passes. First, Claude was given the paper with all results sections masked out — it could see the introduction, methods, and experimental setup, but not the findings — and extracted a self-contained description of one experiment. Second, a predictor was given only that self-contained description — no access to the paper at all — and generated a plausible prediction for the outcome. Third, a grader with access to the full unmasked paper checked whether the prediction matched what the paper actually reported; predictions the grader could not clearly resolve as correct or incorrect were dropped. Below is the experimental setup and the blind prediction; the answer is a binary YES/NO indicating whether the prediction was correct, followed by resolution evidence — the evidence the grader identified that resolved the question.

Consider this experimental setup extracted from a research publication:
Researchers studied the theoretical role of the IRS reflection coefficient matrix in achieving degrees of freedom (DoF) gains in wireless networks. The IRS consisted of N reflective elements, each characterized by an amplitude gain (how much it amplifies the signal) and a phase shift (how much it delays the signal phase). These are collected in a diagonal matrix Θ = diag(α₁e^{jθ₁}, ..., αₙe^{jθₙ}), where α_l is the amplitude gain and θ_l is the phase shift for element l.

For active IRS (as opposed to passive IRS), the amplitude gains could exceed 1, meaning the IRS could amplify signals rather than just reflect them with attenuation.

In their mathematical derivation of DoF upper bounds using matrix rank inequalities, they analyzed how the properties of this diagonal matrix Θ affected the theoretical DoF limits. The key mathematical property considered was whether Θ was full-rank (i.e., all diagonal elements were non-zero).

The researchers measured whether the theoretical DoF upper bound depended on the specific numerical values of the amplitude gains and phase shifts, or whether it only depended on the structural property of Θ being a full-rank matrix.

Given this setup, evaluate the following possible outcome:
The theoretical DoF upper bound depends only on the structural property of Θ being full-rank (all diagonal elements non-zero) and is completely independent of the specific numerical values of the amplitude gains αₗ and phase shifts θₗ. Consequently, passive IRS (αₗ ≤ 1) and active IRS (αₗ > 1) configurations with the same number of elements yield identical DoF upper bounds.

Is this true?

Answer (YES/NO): YES